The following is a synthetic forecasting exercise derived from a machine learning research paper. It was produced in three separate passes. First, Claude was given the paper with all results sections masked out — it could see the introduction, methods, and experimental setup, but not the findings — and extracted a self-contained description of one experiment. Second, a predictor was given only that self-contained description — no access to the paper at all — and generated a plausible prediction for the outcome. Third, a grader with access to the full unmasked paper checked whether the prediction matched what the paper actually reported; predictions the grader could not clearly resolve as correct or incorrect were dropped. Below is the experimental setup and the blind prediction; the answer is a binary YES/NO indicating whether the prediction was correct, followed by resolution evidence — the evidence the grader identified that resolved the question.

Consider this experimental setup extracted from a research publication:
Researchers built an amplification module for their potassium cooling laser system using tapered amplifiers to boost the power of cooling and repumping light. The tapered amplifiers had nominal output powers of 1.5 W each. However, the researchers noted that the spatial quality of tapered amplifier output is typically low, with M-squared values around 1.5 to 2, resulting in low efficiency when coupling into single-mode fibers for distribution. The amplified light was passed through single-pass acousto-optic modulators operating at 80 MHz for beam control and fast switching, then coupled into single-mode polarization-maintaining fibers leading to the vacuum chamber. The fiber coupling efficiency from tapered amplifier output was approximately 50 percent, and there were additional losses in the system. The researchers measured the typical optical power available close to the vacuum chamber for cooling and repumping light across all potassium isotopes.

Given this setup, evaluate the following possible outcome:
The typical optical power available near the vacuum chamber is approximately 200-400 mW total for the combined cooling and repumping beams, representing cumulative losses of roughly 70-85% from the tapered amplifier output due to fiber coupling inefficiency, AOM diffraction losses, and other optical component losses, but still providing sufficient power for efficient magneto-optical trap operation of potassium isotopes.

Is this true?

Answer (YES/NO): NO